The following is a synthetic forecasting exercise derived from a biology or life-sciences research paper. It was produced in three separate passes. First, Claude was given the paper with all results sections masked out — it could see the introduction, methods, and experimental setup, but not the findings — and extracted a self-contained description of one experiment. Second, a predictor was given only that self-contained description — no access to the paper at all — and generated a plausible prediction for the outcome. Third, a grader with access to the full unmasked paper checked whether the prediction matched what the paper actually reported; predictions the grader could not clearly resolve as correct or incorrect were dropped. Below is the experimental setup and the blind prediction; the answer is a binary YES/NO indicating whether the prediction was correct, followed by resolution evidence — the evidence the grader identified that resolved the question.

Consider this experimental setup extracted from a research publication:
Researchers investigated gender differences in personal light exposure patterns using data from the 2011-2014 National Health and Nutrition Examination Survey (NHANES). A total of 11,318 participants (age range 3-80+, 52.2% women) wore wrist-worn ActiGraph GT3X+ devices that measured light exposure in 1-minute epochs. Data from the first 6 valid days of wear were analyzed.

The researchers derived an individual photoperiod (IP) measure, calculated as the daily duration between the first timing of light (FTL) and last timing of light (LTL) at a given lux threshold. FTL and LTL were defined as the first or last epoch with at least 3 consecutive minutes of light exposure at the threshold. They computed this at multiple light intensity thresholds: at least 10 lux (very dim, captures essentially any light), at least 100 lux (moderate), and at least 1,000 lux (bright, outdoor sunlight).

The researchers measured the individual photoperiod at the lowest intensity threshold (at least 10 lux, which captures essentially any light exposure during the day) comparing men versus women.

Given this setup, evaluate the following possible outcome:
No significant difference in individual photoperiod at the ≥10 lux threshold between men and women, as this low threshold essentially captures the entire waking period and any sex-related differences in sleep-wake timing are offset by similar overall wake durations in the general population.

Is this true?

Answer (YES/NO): YES